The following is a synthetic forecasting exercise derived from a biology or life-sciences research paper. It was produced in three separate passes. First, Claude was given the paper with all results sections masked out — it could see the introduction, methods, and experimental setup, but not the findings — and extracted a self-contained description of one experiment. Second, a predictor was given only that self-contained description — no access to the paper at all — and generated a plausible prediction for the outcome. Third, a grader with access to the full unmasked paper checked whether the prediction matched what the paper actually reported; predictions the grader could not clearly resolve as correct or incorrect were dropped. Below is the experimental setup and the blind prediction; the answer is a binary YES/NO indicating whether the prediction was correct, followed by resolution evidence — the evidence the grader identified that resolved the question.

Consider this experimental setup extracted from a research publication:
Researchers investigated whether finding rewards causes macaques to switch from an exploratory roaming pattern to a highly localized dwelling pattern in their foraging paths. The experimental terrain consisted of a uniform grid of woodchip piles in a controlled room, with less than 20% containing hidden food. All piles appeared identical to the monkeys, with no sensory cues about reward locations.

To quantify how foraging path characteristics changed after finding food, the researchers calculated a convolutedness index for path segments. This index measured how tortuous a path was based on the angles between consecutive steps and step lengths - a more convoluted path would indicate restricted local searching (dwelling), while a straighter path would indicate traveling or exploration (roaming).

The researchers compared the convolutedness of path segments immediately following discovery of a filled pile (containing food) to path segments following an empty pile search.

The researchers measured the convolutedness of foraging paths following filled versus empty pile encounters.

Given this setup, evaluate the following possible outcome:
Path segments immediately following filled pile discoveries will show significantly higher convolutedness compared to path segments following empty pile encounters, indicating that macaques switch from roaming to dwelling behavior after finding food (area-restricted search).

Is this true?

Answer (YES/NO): NO